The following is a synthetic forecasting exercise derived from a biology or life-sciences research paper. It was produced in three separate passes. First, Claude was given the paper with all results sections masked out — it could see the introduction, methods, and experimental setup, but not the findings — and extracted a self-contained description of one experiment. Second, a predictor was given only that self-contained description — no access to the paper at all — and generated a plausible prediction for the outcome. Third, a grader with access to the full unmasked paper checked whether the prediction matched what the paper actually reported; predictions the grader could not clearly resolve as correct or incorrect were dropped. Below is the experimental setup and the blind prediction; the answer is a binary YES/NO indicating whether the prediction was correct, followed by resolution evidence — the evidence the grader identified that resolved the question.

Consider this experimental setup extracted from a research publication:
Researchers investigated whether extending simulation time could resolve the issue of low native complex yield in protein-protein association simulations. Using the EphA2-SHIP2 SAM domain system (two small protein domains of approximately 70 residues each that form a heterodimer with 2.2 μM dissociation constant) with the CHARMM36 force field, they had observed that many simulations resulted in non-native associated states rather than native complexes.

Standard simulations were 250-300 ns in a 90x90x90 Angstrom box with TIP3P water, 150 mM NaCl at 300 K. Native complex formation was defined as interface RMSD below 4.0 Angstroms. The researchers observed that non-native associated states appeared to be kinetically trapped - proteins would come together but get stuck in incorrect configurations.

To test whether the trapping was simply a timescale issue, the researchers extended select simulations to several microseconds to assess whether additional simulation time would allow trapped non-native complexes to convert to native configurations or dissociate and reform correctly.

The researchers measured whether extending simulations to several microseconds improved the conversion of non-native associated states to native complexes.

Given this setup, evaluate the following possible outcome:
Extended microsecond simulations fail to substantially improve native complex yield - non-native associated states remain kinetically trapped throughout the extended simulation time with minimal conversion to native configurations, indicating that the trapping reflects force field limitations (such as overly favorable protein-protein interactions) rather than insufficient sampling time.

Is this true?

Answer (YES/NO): YES